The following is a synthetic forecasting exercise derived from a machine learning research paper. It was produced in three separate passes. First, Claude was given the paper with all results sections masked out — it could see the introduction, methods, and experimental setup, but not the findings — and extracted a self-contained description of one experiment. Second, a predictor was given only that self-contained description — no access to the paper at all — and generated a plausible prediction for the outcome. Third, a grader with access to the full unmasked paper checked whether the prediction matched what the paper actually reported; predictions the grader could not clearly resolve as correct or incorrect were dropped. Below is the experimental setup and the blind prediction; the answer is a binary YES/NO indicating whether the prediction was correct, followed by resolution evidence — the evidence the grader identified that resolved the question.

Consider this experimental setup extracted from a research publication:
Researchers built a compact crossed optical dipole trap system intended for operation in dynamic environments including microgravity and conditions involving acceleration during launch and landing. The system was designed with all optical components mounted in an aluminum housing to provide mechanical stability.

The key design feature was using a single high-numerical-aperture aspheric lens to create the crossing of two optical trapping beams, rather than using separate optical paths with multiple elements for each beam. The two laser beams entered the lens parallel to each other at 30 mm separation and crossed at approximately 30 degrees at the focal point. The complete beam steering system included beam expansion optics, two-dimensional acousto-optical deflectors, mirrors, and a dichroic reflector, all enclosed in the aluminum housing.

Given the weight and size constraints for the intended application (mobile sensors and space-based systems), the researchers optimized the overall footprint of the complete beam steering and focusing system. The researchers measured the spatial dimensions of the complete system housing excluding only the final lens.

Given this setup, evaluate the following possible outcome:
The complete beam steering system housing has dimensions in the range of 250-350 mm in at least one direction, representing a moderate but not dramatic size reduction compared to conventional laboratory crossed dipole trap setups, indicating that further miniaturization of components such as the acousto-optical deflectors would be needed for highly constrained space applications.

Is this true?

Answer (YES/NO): NO